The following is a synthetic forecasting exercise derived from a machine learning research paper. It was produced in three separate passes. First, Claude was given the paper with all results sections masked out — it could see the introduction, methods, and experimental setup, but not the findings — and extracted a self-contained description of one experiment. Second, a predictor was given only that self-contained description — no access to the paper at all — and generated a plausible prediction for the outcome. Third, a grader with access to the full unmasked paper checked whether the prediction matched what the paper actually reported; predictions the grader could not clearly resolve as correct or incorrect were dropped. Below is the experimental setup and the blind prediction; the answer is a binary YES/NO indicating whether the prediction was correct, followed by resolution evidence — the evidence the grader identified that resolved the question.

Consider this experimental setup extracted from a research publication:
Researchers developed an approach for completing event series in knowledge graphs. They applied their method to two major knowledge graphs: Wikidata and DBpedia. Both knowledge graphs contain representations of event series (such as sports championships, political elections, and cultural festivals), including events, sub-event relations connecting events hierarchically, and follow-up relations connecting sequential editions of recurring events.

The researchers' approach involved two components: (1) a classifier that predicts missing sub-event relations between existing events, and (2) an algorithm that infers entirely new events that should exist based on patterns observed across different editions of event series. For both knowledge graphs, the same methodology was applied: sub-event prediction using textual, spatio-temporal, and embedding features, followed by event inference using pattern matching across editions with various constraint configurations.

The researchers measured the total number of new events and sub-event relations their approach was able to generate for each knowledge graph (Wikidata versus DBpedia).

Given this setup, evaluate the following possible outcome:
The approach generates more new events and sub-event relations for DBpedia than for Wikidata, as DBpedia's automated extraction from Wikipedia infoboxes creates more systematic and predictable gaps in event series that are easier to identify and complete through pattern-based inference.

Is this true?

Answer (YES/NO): NO